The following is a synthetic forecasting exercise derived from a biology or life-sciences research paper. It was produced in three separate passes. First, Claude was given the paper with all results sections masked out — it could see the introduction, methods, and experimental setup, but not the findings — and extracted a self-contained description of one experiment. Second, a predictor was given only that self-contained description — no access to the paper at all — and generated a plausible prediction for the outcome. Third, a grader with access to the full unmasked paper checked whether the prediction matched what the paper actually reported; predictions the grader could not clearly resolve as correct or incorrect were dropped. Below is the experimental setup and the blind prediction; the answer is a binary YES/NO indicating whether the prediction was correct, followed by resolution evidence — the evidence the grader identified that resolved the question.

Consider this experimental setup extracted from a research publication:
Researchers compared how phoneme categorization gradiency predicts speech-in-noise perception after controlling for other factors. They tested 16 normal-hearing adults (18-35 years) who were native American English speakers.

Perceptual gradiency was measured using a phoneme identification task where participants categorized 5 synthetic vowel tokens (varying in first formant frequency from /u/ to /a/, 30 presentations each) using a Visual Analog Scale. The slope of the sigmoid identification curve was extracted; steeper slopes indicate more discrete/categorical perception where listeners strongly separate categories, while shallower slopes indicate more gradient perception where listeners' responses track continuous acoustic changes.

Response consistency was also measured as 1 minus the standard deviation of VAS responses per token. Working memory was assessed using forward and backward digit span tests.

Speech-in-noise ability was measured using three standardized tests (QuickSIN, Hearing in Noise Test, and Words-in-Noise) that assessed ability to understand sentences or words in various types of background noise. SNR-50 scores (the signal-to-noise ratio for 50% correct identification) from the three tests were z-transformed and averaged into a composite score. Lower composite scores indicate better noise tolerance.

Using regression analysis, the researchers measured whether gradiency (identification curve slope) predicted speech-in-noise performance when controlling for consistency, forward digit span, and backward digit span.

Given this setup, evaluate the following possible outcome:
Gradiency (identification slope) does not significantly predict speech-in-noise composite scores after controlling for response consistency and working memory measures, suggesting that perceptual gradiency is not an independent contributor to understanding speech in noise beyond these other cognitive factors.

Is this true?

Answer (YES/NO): YES